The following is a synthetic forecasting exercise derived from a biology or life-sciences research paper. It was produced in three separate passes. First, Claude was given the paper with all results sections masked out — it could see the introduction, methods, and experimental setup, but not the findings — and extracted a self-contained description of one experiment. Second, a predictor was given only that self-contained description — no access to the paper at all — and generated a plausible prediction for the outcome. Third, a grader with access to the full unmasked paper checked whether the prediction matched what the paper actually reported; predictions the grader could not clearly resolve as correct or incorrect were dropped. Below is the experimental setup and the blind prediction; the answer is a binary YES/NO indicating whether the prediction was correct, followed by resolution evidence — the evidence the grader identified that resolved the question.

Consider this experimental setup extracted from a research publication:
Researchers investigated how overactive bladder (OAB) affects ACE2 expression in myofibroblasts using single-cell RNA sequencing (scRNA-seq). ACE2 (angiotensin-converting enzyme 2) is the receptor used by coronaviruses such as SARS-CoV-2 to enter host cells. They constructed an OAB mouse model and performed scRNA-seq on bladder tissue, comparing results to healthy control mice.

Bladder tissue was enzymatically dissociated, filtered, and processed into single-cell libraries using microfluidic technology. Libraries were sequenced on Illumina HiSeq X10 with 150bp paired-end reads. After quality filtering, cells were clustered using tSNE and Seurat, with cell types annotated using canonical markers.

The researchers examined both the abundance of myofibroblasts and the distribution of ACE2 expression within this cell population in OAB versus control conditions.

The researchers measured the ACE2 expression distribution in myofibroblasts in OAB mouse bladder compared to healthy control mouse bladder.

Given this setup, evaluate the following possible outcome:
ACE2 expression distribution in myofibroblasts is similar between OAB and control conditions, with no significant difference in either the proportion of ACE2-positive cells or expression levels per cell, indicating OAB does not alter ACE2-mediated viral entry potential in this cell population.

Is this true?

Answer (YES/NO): NO